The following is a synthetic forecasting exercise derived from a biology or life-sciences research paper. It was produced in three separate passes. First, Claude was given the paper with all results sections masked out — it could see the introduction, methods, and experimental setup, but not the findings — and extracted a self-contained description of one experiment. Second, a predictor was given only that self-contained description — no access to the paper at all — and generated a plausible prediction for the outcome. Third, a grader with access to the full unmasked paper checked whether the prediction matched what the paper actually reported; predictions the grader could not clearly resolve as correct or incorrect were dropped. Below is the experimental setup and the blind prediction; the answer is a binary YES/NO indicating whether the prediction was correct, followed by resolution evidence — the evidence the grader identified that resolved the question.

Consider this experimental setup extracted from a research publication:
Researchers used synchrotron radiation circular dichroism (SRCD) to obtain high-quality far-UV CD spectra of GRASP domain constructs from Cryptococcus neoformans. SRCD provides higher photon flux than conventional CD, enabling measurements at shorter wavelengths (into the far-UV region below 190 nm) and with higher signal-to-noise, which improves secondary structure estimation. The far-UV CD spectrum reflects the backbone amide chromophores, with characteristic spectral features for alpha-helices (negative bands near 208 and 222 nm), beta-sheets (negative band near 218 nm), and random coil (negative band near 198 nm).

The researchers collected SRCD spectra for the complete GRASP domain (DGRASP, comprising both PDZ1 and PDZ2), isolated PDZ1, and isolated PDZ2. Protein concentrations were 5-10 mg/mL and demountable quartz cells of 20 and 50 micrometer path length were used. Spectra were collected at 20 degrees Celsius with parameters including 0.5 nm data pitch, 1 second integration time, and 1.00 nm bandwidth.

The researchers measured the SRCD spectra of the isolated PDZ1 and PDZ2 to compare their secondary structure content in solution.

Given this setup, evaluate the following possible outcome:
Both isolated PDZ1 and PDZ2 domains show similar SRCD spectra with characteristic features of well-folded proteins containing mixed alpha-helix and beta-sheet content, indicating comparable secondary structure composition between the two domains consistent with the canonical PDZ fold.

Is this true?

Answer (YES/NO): NO